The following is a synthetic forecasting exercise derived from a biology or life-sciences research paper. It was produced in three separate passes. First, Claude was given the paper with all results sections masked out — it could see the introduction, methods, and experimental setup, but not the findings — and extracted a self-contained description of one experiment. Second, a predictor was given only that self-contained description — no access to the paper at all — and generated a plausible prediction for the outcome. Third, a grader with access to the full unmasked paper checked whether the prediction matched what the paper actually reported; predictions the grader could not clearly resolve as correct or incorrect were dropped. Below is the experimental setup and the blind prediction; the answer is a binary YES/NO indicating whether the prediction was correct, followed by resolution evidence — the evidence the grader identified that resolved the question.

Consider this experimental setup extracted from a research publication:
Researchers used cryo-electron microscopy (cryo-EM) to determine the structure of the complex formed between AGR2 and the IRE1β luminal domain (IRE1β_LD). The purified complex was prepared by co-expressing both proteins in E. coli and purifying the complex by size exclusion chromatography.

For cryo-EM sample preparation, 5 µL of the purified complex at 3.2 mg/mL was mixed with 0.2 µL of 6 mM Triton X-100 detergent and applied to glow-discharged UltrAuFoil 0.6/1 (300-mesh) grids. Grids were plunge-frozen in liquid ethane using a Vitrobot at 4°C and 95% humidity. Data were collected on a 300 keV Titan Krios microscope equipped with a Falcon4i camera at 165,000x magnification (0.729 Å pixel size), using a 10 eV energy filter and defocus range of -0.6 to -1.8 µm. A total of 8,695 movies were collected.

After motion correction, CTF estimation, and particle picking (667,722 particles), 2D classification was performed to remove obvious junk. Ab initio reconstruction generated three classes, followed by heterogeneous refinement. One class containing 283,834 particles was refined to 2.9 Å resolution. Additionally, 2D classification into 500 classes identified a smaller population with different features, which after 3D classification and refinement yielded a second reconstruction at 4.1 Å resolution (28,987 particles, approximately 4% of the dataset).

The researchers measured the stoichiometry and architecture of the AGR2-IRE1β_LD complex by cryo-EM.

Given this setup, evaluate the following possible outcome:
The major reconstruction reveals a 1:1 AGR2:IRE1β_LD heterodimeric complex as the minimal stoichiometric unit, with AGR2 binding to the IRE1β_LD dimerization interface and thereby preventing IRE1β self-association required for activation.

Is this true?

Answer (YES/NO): NO